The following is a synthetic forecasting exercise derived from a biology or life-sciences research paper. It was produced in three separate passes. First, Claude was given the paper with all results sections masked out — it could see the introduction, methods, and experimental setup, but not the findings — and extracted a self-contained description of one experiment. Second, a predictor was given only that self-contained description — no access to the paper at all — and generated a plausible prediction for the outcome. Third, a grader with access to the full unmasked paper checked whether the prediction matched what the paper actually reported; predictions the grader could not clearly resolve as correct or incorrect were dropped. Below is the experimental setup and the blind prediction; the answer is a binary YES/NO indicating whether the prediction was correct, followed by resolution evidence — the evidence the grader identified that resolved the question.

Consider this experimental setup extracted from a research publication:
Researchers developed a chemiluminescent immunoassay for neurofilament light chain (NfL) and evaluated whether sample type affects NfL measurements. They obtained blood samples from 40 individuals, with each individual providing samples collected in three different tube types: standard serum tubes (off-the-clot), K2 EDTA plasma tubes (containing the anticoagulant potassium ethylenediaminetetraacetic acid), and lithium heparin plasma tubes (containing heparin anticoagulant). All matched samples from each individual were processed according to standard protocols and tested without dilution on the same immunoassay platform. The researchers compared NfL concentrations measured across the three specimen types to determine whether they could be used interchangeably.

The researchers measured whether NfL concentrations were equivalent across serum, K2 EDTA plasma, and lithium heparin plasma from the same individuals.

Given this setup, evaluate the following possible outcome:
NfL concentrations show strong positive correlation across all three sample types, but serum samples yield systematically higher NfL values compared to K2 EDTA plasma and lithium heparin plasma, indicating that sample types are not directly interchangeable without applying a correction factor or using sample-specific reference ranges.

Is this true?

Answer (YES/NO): NO